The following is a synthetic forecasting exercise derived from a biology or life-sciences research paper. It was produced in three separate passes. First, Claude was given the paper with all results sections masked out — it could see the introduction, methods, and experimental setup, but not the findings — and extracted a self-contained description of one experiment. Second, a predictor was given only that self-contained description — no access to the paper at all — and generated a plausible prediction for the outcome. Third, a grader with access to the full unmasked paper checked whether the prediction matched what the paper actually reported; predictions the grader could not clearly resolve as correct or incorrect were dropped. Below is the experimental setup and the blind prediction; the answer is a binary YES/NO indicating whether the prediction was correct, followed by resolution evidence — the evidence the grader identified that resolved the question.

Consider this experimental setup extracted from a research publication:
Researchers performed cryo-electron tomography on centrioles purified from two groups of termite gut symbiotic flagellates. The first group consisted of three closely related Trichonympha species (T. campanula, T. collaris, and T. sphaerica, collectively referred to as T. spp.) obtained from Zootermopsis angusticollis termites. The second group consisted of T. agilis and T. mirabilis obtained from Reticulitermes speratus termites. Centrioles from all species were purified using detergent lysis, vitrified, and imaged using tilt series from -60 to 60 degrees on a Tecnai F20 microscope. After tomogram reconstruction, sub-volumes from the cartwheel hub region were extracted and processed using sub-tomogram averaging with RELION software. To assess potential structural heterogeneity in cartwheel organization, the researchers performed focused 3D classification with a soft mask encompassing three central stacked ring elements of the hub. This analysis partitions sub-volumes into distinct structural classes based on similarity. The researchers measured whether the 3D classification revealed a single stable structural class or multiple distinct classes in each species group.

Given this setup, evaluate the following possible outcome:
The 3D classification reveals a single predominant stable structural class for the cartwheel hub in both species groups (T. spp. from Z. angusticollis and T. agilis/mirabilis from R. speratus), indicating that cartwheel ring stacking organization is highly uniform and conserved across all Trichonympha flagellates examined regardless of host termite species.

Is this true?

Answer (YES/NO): NO